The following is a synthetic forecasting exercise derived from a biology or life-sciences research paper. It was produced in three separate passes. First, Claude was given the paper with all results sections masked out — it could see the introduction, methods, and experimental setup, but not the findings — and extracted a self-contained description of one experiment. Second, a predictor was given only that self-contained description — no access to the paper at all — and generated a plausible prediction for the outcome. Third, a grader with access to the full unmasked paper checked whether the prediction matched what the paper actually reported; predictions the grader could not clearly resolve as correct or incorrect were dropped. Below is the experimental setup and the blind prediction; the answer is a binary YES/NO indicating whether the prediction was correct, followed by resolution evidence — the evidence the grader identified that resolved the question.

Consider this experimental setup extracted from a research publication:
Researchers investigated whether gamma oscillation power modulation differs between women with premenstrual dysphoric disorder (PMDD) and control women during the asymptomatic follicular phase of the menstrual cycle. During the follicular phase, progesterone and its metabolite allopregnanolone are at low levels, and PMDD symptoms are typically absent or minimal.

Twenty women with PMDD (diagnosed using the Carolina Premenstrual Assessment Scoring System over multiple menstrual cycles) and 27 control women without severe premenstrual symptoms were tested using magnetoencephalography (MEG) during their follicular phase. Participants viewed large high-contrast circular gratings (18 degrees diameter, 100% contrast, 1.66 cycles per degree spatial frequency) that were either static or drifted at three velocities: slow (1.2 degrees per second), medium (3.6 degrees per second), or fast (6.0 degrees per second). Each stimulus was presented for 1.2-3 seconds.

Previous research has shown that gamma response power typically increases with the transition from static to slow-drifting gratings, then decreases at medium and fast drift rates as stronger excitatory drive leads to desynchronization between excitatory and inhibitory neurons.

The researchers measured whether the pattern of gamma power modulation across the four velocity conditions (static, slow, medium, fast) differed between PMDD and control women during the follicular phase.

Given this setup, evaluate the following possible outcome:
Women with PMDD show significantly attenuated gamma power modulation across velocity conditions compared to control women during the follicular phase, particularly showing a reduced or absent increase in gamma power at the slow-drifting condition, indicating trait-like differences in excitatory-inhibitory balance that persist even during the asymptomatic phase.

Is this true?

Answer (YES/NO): NO